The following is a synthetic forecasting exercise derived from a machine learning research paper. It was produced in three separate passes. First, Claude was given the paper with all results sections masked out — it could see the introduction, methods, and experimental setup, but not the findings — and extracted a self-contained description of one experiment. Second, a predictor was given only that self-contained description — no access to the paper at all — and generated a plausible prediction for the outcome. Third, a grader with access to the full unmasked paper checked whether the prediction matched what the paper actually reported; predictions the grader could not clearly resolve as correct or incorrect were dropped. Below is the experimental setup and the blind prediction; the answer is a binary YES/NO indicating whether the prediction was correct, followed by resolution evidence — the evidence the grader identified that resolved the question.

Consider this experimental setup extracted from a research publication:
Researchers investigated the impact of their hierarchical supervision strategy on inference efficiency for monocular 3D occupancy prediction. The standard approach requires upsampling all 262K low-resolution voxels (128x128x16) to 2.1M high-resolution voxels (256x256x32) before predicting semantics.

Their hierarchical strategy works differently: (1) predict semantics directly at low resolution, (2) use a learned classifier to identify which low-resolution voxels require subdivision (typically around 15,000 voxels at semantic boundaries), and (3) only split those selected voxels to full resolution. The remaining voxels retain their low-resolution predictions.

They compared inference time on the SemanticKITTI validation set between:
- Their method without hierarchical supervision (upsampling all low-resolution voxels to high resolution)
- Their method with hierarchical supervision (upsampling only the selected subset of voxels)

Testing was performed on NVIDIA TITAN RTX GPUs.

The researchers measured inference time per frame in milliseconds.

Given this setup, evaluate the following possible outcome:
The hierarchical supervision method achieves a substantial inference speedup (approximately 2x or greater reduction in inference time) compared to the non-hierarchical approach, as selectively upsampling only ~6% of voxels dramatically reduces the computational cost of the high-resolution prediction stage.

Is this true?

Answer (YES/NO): NO